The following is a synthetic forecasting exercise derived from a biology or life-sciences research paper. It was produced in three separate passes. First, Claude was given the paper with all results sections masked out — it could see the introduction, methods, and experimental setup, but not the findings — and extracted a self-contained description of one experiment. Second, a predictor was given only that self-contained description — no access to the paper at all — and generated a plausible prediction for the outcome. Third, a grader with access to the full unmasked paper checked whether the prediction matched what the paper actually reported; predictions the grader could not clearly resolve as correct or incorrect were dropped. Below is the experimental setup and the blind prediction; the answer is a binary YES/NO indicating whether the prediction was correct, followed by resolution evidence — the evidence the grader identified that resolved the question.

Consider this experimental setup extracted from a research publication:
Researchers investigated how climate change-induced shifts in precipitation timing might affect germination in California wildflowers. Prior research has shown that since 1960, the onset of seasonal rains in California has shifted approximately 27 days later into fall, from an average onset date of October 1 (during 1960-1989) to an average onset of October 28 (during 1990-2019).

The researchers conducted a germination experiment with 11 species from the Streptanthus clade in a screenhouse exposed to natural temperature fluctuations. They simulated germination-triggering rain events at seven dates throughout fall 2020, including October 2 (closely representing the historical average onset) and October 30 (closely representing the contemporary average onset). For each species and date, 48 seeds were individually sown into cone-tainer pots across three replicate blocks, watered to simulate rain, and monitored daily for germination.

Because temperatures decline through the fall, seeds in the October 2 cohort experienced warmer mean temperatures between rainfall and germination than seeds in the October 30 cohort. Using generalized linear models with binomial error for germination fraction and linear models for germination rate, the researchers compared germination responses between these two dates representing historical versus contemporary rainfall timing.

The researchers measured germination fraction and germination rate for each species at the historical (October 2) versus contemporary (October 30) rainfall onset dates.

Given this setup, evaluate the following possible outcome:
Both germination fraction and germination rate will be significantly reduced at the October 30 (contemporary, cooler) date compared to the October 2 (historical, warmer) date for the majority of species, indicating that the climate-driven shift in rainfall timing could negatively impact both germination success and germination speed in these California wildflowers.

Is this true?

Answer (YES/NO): NO